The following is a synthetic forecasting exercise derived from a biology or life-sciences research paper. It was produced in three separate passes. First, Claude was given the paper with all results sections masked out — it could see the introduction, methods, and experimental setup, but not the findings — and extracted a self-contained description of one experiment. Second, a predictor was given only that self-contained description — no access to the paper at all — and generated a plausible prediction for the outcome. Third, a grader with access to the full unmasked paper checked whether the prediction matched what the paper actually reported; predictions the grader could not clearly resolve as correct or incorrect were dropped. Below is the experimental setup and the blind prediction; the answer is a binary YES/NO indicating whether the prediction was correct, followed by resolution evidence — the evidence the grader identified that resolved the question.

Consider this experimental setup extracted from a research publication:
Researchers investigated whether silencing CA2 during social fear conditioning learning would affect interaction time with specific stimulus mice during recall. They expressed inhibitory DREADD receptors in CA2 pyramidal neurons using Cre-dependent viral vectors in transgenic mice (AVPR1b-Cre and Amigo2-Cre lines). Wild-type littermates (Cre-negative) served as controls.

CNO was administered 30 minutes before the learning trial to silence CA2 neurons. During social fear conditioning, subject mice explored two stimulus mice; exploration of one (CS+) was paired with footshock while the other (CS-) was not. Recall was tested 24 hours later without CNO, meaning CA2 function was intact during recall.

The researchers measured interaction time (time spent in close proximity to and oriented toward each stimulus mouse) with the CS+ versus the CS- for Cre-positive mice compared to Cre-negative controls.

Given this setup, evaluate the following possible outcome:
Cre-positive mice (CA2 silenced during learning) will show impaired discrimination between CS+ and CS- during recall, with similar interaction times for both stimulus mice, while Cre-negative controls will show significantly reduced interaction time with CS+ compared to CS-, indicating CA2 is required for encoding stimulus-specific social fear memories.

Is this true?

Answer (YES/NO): YES